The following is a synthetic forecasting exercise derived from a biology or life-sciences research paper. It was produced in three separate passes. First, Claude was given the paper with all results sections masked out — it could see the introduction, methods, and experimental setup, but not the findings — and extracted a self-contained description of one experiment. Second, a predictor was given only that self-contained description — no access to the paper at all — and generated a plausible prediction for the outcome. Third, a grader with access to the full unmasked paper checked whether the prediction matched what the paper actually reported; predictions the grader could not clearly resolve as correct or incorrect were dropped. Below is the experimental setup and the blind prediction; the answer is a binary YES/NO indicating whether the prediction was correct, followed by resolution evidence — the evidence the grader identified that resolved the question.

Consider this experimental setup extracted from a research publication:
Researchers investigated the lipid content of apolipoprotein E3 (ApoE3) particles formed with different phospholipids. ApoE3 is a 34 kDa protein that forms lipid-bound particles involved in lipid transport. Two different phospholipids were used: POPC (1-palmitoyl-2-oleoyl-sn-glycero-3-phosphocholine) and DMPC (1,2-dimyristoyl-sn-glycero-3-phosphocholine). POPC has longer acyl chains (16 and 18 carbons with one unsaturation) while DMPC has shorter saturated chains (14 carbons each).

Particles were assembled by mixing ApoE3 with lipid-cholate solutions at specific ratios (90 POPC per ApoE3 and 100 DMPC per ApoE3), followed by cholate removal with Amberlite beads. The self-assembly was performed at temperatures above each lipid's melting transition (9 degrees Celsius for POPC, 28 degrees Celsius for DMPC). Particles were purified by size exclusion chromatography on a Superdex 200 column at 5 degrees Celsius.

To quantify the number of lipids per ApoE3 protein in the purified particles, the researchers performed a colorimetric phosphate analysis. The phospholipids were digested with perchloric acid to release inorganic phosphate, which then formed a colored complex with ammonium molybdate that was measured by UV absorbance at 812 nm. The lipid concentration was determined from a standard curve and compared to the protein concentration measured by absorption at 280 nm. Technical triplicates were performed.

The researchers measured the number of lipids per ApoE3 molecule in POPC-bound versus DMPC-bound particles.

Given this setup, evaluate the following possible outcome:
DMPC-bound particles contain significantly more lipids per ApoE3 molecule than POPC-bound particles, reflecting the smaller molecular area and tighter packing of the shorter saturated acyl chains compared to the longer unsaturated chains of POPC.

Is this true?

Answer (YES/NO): YES